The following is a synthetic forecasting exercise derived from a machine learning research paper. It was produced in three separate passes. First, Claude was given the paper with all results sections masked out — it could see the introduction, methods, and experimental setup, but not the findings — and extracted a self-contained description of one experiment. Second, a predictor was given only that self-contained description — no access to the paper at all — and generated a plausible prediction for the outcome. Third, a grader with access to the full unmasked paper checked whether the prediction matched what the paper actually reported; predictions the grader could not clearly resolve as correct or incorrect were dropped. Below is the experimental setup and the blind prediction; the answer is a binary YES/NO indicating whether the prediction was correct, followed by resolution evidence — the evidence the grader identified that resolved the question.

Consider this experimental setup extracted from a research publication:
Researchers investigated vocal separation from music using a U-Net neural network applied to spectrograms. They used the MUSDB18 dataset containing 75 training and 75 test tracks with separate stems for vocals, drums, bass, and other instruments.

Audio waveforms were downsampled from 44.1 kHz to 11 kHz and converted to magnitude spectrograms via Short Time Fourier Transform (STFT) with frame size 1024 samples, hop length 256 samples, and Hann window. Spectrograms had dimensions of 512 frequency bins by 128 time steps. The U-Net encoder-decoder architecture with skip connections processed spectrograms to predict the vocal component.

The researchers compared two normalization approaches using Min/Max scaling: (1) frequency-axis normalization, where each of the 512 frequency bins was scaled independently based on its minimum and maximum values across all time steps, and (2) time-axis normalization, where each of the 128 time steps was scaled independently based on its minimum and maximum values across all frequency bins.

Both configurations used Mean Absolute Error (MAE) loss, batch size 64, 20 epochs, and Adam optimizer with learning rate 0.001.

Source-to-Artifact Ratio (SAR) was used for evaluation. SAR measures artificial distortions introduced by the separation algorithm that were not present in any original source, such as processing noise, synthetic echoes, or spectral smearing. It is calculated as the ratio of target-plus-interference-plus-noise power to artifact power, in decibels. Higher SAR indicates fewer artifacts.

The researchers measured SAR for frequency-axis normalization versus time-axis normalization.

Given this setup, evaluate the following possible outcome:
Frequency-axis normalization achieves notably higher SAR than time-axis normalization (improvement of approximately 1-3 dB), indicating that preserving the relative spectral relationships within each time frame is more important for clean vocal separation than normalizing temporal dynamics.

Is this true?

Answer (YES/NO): NO